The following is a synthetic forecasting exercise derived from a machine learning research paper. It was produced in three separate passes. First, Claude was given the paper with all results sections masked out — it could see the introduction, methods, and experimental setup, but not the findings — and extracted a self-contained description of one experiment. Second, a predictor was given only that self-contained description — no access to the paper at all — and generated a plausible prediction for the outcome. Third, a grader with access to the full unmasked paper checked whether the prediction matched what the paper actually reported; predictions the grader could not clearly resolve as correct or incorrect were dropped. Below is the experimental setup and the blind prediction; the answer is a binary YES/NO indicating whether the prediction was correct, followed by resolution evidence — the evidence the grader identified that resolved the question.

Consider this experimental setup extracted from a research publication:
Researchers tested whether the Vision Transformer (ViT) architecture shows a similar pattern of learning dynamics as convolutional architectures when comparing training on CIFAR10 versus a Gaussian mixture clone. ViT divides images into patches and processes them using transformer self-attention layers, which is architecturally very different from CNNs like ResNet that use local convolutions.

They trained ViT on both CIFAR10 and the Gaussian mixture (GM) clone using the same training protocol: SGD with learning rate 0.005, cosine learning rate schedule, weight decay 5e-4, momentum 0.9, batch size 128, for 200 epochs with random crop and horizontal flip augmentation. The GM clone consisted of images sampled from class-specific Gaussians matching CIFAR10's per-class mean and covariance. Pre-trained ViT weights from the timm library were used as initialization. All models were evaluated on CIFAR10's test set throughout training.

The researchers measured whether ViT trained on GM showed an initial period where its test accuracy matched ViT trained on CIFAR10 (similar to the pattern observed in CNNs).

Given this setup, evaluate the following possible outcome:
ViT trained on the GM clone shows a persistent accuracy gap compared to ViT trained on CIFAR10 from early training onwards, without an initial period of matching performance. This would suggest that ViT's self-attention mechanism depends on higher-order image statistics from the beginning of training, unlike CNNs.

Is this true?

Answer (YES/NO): NO